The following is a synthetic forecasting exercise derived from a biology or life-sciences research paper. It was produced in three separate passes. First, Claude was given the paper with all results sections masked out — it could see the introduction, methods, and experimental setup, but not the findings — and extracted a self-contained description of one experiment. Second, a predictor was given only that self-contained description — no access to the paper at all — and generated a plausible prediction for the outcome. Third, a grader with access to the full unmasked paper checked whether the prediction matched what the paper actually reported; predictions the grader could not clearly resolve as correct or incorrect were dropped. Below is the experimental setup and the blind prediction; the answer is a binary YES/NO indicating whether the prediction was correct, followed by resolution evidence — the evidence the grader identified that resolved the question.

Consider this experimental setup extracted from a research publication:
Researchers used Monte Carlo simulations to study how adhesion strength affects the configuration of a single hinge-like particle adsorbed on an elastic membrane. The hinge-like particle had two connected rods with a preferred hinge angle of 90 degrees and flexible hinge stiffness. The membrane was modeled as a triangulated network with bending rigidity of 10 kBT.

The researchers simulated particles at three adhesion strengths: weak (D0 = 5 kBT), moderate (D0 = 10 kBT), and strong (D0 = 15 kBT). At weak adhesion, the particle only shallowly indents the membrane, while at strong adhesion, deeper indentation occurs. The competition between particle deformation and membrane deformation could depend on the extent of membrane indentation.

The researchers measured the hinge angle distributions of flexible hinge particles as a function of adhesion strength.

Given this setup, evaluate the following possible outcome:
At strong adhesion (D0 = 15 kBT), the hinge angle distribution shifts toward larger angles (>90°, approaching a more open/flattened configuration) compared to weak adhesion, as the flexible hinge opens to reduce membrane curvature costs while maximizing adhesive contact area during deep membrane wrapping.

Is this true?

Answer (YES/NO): YES